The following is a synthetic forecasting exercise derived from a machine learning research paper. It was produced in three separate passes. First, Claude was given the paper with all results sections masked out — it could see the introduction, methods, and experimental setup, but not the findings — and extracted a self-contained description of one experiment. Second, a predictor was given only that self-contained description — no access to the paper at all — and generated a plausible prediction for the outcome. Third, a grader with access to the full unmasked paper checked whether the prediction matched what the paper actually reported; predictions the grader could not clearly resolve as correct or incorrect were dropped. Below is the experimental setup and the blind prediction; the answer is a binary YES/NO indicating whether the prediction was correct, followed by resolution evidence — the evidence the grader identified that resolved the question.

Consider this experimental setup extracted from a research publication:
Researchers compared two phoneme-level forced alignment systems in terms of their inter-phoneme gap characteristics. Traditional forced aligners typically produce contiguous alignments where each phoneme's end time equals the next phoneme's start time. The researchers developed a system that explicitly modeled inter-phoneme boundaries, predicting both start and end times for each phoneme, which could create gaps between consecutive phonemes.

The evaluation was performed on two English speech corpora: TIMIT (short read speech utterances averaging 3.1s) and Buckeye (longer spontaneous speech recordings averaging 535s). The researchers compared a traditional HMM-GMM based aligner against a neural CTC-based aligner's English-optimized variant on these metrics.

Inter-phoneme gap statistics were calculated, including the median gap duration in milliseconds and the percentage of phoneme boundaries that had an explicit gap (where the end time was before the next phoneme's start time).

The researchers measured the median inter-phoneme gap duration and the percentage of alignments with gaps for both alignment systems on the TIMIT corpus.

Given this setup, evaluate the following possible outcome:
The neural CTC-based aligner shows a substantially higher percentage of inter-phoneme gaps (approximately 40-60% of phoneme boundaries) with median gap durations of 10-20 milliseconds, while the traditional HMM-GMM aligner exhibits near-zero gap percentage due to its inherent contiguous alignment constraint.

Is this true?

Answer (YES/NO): NO